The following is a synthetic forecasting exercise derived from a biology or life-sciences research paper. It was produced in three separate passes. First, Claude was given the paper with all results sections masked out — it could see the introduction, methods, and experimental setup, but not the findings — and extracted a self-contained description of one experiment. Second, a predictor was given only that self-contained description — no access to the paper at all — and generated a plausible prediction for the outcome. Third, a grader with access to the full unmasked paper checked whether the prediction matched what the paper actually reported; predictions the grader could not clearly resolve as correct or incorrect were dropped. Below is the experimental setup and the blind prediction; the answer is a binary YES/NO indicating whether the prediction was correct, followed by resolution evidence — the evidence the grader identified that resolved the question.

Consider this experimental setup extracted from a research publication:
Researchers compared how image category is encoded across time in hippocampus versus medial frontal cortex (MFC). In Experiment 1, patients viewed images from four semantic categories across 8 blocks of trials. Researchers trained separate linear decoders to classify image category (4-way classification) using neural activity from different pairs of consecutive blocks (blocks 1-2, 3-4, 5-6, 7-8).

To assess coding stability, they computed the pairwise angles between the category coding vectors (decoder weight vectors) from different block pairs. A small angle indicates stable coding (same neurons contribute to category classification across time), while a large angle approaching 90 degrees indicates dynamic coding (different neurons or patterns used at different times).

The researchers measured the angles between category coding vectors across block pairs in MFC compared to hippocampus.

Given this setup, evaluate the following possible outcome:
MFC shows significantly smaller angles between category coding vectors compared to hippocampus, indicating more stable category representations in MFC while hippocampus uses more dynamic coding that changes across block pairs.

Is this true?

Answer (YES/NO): NO